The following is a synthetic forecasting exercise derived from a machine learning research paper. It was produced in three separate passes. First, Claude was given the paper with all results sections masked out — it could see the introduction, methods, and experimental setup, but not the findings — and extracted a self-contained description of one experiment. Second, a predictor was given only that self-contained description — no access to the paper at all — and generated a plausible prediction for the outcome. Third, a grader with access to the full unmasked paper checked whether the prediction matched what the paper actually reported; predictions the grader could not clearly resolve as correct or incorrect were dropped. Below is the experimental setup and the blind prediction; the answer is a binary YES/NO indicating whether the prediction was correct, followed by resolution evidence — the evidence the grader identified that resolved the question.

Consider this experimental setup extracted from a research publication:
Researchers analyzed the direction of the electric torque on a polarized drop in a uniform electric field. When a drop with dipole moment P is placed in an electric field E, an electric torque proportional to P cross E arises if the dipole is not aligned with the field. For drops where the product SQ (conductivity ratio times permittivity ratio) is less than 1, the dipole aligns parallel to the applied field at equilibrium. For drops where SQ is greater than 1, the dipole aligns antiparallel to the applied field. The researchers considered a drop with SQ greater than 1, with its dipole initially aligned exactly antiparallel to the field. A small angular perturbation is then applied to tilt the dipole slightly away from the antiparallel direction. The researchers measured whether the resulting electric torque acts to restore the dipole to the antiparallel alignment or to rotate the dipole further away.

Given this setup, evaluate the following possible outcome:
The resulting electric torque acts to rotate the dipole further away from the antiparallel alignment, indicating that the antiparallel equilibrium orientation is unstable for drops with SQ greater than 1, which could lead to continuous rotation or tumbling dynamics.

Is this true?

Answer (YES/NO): YES